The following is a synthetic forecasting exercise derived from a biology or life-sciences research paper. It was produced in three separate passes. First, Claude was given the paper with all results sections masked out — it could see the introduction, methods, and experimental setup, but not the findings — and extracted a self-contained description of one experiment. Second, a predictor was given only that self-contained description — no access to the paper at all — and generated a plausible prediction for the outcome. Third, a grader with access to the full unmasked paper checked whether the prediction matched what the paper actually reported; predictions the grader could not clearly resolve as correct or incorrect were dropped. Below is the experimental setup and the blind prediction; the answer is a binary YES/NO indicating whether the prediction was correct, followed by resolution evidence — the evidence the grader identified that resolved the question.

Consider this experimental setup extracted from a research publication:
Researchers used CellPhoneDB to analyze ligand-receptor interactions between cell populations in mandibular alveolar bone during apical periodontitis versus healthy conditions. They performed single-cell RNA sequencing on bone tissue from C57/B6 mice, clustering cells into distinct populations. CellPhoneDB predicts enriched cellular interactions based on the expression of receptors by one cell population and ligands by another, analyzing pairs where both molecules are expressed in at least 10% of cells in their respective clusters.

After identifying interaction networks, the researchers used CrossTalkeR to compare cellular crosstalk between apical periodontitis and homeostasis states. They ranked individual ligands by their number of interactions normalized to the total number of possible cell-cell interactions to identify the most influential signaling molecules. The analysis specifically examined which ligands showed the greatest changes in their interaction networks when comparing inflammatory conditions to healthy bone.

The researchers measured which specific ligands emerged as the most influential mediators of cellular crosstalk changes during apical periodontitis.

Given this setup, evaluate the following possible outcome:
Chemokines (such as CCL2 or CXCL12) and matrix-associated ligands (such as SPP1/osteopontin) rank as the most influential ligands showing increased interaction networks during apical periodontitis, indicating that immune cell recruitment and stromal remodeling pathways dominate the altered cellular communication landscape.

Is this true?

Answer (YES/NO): NO